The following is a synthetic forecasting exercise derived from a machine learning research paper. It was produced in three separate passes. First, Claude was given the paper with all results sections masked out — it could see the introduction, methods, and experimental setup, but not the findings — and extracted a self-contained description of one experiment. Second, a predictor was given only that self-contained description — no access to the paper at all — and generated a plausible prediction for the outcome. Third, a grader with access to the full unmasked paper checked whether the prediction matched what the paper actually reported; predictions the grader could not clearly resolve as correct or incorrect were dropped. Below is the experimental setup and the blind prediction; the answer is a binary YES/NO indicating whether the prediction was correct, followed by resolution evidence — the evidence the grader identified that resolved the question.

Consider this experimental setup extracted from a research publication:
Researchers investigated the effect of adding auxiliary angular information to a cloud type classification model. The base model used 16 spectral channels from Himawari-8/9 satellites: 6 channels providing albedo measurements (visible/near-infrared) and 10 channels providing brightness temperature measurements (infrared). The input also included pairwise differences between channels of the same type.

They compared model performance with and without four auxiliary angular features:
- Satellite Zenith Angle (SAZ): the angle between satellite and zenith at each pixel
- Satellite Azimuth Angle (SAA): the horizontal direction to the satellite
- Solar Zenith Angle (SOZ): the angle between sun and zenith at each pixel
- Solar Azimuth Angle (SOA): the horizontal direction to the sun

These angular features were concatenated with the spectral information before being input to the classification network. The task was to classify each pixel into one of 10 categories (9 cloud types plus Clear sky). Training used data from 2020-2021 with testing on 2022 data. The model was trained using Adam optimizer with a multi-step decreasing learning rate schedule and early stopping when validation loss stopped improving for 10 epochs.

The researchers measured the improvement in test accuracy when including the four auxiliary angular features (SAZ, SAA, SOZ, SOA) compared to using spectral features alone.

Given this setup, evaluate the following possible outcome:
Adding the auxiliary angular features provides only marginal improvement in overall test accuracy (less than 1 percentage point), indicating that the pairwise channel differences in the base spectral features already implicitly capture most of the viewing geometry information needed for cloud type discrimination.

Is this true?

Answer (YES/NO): NO